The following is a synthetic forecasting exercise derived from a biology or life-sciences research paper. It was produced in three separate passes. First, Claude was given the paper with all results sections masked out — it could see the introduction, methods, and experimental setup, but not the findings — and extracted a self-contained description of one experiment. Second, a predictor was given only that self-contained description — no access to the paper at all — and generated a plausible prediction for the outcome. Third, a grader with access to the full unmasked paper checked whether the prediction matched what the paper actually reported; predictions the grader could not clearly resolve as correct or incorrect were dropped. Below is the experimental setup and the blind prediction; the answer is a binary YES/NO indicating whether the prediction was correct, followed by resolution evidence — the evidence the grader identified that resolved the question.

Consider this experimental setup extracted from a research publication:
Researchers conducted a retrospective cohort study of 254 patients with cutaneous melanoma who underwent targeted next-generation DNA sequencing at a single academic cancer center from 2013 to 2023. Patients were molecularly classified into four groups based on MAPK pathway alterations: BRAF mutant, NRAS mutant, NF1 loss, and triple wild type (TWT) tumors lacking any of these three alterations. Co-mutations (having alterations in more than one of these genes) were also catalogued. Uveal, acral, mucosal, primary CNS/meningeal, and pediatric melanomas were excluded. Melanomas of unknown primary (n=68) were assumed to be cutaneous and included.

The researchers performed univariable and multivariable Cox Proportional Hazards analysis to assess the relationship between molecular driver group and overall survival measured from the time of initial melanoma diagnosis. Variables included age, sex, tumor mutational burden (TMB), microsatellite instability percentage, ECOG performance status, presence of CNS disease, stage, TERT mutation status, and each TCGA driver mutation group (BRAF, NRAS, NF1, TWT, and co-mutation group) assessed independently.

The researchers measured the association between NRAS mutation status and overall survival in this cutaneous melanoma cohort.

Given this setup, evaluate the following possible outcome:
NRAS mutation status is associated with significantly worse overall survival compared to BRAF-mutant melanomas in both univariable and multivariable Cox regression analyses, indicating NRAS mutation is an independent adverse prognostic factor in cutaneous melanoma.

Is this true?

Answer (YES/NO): NO